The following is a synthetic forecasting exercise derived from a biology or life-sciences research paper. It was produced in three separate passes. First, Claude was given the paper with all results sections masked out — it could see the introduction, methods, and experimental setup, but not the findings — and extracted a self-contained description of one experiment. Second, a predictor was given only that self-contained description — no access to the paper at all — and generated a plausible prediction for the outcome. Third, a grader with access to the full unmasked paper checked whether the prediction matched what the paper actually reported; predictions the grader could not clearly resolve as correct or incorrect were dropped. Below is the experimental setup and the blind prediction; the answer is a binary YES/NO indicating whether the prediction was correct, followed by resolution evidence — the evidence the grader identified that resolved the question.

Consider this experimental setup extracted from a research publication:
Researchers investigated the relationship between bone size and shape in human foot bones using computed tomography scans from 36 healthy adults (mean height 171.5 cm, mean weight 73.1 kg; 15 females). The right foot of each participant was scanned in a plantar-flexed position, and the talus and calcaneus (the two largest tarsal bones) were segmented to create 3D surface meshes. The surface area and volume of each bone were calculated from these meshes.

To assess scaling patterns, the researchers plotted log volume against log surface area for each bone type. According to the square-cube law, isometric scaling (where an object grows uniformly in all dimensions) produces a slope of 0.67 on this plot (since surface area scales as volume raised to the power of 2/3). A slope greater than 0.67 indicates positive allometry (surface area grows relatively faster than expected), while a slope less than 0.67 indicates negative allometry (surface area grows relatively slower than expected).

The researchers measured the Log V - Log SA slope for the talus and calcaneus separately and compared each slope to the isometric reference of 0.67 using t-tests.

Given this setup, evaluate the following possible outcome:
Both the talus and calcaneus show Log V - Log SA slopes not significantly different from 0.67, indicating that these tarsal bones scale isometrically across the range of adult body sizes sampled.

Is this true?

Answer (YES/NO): NO